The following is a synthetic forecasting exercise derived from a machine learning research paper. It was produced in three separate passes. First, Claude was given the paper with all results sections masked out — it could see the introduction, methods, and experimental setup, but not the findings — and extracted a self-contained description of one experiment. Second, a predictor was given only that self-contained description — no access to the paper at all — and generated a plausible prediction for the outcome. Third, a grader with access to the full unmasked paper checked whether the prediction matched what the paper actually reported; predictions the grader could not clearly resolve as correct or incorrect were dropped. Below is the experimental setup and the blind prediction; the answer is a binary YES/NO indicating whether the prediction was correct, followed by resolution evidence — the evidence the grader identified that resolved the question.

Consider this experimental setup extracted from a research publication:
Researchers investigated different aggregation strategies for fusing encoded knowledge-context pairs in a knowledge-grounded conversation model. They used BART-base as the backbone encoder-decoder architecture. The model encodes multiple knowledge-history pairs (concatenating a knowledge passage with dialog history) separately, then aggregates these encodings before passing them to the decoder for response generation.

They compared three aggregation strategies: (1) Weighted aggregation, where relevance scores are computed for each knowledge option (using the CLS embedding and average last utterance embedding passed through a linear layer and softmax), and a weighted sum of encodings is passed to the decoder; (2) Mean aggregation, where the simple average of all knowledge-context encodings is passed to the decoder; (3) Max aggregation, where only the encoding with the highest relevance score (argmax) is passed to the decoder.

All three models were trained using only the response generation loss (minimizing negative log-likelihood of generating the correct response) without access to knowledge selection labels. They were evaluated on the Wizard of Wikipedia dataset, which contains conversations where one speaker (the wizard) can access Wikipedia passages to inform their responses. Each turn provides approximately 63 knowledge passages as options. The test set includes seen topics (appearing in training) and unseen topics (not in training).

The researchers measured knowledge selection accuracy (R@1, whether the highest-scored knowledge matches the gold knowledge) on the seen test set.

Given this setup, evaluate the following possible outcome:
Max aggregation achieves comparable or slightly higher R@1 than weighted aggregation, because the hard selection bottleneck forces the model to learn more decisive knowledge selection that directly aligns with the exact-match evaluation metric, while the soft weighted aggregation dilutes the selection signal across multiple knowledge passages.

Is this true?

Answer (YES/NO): NO